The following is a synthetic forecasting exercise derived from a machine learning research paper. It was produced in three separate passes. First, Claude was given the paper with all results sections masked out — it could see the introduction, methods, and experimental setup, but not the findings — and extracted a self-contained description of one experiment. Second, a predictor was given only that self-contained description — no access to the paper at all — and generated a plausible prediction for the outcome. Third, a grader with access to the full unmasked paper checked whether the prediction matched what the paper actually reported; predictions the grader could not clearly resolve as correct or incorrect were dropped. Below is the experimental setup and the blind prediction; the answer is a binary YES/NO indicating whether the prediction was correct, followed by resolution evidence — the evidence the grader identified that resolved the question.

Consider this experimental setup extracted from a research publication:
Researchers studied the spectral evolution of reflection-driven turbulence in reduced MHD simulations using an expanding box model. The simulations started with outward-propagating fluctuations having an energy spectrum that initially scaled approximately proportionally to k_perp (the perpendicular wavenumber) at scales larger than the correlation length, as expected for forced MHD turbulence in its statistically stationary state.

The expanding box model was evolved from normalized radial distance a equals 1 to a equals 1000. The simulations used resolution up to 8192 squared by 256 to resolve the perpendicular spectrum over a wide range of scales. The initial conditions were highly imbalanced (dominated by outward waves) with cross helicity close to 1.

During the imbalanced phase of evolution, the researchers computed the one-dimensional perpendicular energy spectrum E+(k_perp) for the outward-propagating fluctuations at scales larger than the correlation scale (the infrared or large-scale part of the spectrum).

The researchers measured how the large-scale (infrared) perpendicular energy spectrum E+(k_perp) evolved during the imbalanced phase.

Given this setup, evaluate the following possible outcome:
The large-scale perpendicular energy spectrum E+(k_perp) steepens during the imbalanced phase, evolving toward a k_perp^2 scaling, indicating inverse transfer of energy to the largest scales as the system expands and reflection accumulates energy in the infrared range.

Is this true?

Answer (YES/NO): NO